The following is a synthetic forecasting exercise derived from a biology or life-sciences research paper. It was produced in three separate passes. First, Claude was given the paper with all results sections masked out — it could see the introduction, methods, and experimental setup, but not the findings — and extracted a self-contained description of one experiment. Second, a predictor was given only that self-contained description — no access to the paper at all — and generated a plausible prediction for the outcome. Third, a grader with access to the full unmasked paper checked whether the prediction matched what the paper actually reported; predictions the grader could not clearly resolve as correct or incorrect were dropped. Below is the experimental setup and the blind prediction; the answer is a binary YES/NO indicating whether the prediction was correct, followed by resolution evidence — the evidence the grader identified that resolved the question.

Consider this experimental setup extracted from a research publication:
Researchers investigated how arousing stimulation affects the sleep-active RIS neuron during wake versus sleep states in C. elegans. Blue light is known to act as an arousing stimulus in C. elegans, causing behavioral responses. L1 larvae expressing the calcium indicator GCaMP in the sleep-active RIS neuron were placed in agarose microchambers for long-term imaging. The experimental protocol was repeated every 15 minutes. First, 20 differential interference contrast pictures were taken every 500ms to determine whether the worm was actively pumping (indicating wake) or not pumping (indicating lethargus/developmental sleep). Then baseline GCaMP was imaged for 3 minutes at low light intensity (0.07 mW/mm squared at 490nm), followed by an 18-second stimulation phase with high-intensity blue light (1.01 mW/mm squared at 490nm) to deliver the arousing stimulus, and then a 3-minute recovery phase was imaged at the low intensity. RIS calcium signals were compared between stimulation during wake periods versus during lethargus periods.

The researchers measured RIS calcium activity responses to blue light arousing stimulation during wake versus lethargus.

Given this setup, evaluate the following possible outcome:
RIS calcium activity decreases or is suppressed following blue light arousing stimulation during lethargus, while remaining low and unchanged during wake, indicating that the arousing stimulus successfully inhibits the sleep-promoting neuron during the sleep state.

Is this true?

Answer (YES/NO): NO